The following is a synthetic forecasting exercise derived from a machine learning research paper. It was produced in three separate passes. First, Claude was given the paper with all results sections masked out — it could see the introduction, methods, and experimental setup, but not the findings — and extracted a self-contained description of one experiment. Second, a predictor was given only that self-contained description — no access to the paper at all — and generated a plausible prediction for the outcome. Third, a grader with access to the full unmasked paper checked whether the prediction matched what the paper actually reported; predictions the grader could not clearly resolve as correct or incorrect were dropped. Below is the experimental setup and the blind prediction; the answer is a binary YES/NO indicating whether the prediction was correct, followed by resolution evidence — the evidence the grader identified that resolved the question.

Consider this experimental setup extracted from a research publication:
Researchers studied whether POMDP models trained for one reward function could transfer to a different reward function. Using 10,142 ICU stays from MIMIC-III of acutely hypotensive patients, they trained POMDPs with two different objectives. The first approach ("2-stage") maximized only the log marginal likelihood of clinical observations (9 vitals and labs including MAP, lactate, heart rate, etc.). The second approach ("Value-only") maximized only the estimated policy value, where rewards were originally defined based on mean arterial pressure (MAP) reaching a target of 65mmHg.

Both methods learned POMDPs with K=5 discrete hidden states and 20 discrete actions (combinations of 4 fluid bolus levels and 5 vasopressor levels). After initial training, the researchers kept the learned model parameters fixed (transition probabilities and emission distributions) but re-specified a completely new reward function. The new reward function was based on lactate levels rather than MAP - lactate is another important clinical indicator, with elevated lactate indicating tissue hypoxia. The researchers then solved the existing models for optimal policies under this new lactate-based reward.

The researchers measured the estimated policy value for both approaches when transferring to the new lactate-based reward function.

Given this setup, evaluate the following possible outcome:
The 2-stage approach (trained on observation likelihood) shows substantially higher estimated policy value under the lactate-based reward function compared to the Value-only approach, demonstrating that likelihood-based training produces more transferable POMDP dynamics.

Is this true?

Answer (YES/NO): YES